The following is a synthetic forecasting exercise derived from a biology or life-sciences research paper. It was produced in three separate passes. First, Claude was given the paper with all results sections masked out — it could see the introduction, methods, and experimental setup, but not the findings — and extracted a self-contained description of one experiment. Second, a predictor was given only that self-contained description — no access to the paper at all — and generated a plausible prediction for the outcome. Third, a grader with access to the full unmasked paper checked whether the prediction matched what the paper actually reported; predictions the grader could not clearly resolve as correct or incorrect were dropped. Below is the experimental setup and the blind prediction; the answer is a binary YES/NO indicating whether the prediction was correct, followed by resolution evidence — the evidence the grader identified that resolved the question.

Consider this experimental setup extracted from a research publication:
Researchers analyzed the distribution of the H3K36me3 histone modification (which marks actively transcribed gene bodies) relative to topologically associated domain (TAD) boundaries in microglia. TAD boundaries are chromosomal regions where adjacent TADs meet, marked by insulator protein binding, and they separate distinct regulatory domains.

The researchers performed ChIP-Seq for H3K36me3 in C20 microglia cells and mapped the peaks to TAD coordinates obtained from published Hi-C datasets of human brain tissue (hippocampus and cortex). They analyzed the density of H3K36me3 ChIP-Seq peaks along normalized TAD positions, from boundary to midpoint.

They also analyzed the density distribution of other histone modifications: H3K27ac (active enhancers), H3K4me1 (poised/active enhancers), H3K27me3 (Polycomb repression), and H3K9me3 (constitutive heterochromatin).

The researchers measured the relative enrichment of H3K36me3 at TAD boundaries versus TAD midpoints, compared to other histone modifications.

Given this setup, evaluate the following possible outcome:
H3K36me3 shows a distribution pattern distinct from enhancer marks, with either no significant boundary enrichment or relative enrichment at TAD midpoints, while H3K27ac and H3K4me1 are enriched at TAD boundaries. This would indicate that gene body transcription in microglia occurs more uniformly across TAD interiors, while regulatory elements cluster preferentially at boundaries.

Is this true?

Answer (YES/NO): NO